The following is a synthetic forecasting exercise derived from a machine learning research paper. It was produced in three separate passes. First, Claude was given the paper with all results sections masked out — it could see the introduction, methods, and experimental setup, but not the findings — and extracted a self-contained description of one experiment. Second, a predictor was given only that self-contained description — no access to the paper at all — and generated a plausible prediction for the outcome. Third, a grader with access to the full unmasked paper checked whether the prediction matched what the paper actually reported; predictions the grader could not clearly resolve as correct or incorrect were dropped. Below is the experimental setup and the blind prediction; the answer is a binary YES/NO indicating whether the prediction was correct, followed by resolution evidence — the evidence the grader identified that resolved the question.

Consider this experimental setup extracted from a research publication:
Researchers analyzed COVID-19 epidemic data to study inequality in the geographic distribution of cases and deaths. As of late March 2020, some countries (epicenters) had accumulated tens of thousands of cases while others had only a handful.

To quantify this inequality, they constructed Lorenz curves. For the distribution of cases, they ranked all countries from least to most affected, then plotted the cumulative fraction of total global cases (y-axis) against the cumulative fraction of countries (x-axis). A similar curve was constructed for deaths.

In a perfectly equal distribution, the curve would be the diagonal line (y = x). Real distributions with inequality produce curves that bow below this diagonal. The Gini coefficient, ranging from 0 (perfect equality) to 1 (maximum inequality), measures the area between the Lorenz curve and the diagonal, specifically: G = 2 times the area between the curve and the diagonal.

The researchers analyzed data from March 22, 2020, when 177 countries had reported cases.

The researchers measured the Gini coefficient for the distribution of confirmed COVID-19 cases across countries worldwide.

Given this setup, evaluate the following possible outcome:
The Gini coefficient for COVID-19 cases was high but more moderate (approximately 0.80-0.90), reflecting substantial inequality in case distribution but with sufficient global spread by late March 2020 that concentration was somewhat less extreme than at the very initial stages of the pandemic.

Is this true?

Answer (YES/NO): NO